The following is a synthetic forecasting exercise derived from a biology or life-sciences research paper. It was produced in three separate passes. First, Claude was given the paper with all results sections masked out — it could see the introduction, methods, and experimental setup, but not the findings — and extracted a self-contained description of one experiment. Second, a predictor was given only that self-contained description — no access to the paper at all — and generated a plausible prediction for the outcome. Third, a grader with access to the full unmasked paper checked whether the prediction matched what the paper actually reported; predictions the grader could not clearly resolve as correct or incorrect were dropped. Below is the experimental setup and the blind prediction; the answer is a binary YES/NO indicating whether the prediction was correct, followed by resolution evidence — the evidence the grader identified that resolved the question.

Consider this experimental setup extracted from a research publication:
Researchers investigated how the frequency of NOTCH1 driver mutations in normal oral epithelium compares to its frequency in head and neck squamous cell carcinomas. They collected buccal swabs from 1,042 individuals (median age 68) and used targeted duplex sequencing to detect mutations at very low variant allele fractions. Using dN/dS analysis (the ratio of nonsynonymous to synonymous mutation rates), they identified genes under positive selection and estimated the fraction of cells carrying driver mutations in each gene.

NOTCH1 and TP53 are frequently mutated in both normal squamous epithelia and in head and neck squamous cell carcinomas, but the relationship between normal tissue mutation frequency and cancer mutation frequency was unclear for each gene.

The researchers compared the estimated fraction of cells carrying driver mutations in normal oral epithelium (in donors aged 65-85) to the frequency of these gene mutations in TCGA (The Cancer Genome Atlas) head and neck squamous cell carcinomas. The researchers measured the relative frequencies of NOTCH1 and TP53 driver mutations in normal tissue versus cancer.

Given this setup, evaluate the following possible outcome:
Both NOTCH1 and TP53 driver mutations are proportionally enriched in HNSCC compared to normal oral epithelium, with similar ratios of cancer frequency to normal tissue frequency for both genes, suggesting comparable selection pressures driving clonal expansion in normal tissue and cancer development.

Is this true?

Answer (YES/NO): NO